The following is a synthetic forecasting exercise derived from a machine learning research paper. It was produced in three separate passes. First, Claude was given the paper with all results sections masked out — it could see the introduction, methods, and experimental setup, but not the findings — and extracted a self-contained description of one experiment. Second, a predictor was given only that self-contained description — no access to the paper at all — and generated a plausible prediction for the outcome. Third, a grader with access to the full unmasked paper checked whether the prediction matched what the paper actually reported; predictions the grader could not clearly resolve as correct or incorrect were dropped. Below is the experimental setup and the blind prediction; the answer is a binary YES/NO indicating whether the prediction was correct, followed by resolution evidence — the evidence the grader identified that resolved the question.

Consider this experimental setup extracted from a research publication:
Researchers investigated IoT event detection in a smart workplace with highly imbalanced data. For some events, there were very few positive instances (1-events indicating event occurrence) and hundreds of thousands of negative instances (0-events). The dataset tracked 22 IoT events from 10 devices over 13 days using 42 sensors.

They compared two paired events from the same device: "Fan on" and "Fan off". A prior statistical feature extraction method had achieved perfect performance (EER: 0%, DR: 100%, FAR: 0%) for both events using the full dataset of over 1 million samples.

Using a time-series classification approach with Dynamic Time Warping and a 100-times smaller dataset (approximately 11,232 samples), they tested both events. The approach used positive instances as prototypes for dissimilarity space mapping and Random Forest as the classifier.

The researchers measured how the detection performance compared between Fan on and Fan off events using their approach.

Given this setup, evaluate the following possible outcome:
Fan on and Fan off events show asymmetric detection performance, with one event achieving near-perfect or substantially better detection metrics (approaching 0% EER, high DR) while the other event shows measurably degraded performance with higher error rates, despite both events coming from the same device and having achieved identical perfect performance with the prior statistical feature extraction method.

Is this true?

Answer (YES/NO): YES